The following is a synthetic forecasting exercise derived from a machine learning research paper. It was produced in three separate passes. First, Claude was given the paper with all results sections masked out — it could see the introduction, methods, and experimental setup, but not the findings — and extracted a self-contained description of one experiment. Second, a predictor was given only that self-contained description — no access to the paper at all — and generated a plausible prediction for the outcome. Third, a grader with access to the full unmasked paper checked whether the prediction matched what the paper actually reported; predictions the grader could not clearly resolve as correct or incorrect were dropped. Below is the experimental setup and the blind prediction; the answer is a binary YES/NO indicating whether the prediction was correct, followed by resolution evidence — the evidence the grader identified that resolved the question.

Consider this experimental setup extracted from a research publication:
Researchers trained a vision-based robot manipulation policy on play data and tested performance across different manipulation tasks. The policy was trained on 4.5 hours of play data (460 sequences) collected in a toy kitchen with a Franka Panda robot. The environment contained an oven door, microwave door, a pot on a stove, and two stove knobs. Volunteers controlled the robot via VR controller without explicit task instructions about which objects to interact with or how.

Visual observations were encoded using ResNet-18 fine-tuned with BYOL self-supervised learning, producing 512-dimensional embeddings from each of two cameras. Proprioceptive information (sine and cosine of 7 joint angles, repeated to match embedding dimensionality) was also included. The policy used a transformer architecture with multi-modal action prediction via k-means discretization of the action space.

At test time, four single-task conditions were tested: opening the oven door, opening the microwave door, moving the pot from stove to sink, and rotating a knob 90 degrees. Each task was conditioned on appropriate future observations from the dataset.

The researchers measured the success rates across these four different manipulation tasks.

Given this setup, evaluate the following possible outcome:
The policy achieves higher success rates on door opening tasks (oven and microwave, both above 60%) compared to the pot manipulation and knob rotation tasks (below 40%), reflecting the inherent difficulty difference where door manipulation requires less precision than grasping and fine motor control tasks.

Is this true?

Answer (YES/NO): NO